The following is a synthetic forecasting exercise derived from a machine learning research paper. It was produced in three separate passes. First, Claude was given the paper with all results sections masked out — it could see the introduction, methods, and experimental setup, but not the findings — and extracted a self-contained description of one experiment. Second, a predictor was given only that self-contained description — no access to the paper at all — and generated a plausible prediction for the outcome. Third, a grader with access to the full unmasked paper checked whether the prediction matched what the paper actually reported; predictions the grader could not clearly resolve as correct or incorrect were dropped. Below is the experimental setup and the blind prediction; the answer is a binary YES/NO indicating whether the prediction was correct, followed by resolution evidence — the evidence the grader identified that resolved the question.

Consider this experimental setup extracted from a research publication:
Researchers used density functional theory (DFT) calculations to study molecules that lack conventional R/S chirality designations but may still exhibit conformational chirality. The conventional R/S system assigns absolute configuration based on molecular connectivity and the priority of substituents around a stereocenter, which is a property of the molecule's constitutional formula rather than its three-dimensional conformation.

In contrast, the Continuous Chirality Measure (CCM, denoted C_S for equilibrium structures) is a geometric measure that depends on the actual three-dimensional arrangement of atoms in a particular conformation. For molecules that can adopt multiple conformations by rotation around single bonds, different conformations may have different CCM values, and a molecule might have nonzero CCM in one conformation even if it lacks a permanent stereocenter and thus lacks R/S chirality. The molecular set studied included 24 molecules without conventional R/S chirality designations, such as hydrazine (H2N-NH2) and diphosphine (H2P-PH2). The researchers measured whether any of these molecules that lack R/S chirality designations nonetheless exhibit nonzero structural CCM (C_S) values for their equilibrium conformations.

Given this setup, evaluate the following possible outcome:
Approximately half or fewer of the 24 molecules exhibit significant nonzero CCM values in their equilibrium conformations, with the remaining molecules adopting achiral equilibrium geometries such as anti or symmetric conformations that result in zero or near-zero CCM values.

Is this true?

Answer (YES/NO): NO